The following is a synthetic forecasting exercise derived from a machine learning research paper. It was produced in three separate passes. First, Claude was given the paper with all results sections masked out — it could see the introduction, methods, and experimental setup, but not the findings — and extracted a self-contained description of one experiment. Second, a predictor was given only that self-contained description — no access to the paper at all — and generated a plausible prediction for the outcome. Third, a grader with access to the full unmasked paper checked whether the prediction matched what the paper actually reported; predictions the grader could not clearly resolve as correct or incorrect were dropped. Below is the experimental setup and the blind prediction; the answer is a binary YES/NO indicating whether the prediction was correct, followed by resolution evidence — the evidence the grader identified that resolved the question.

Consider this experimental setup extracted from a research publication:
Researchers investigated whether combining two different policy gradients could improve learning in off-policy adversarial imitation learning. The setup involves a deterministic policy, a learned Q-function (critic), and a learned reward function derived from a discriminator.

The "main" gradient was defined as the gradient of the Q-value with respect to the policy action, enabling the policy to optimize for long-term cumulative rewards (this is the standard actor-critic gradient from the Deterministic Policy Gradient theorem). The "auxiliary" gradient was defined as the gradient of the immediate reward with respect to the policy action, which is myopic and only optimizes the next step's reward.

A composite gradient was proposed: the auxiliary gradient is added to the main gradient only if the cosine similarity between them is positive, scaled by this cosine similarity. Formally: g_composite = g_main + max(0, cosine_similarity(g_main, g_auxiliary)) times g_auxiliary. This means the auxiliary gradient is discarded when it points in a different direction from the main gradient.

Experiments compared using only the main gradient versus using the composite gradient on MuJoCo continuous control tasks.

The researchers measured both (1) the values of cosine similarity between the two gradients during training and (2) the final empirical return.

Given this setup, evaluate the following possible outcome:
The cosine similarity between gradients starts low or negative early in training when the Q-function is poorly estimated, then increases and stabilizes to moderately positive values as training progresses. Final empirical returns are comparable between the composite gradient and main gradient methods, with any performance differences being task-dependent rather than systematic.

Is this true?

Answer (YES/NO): NO